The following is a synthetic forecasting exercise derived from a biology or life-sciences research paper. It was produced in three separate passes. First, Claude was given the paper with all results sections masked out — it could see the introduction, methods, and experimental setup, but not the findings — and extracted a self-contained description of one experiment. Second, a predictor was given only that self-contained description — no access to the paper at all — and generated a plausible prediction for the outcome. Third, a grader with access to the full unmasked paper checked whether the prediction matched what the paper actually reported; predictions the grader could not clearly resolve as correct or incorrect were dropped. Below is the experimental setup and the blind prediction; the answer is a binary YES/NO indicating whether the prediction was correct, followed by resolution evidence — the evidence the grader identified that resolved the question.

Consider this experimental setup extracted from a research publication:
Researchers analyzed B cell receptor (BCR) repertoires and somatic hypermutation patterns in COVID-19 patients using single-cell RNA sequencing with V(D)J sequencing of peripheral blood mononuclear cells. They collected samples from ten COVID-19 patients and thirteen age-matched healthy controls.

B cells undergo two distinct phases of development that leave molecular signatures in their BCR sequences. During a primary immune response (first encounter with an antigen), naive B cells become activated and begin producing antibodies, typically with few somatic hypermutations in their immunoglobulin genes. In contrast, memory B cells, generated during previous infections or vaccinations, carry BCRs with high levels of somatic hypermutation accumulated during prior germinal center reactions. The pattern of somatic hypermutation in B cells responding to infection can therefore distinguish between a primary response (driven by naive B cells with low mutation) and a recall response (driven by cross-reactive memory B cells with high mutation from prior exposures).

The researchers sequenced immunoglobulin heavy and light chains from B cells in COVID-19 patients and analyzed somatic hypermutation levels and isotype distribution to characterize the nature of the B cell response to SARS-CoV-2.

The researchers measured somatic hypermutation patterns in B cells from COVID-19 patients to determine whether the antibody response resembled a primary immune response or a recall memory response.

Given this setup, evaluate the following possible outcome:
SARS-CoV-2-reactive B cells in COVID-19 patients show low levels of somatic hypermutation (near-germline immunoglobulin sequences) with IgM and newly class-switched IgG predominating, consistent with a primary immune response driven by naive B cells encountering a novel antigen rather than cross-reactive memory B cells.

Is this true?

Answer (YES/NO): NO